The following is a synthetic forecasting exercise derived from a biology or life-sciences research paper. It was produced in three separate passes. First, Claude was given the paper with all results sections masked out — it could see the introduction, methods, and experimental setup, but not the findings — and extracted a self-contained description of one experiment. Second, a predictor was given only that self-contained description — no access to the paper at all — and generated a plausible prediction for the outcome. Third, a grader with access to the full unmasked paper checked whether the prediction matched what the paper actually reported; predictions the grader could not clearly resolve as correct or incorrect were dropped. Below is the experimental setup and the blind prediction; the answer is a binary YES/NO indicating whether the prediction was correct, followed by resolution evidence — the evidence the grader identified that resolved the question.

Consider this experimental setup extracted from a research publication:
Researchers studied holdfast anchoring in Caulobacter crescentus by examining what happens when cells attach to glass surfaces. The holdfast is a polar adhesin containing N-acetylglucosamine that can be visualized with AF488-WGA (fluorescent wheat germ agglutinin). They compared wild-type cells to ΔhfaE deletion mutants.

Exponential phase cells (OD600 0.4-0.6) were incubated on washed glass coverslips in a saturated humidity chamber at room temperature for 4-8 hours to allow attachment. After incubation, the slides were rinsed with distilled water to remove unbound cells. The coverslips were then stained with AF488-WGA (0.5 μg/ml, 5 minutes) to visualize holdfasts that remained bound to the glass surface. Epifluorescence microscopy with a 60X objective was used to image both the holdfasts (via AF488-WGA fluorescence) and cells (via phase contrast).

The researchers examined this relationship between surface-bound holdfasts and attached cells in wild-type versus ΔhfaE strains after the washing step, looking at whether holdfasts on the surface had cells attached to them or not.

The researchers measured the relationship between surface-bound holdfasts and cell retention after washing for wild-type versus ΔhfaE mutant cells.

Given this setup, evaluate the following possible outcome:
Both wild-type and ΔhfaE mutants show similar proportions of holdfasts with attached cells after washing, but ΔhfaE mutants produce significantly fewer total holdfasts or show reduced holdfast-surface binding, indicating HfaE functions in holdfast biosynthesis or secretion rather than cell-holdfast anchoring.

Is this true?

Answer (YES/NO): NO